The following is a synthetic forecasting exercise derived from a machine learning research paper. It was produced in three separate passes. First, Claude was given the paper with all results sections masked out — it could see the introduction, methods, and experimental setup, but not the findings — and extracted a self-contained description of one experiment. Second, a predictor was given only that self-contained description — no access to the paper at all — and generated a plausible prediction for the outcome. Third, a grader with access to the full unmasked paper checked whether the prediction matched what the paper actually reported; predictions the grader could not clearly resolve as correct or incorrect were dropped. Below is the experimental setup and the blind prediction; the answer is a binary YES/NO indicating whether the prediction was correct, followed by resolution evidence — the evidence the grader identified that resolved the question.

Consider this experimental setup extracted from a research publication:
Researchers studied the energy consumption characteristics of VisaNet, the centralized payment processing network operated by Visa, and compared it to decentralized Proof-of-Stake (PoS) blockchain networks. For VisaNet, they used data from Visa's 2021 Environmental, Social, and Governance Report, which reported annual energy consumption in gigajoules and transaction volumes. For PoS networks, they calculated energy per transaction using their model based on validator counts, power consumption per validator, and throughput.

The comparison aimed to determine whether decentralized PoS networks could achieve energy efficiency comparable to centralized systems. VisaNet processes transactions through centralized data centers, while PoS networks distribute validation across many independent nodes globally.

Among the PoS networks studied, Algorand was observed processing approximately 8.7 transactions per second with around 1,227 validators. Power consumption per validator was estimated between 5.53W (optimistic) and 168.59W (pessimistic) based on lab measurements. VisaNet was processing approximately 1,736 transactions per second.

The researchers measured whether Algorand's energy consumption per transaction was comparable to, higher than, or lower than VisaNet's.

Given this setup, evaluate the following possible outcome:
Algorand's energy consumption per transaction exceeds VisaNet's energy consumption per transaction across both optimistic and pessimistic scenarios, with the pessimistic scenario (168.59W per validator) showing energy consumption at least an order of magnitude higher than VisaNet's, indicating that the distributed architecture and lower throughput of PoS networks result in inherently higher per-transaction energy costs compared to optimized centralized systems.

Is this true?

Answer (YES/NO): NO